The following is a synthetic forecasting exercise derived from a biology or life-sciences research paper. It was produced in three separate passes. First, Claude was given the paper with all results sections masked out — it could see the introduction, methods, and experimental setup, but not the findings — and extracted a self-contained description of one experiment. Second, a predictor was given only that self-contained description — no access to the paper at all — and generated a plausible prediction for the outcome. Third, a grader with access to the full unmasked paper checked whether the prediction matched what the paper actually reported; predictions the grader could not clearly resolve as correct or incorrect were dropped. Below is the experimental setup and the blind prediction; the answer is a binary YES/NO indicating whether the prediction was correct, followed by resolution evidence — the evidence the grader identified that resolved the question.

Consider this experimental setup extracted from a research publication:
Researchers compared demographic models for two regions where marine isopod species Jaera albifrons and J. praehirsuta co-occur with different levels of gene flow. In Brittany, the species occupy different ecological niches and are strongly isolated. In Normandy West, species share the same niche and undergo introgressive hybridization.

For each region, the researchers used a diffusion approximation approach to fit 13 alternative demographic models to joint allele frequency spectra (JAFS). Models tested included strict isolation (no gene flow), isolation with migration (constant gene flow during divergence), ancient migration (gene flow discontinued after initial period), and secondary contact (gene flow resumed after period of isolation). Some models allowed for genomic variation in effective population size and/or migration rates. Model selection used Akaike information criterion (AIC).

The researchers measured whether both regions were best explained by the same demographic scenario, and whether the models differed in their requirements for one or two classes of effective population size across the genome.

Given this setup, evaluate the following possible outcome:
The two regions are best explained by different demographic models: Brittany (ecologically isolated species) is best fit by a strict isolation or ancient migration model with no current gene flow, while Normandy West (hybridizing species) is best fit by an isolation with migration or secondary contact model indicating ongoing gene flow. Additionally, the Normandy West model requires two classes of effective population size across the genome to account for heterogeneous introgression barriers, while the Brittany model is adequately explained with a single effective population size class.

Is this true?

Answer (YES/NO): NO